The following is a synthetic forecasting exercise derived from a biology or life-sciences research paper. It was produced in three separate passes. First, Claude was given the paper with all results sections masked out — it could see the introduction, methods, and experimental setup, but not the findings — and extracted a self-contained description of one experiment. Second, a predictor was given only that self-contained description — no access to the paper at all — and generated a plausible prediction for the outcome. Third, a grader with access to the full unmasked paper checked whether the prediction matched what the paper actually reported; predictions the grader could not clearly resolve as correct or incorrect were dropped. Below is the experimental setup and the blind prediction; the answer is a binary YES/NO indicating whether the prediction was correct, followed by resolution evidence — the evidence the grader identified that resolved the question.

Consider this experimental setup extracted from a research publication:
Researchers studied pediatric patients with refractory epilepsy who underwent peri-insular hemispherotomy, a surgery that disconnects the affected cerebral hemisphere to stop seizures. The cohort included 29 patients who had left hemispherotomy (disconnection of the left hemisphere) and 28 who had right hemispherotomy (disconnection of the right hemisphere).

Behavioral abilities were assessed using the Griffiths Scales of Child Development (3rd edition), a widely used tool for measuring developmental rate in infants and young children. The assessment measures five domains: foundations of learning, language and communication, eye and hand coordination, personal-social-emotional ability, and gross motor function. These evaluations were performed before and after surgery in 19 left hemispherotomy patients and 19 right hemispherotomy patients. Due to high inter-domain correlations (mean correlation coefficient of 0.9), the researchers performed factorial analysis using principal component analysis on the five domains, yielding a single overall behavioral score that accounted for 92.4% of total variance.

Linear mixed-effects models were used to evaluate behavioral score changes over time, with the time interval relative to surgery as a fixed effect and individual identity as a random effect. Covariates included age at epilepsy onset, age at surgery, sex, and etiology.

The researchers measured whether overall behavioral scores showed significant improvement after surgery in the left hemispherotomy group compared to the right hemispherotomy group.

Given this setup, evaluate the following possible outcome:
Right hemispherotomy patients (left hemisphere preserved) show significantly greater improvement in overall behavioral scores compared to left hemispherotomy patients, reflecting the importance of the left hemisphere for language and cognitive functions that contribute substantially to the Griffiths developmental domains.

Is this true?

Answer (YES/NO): NO